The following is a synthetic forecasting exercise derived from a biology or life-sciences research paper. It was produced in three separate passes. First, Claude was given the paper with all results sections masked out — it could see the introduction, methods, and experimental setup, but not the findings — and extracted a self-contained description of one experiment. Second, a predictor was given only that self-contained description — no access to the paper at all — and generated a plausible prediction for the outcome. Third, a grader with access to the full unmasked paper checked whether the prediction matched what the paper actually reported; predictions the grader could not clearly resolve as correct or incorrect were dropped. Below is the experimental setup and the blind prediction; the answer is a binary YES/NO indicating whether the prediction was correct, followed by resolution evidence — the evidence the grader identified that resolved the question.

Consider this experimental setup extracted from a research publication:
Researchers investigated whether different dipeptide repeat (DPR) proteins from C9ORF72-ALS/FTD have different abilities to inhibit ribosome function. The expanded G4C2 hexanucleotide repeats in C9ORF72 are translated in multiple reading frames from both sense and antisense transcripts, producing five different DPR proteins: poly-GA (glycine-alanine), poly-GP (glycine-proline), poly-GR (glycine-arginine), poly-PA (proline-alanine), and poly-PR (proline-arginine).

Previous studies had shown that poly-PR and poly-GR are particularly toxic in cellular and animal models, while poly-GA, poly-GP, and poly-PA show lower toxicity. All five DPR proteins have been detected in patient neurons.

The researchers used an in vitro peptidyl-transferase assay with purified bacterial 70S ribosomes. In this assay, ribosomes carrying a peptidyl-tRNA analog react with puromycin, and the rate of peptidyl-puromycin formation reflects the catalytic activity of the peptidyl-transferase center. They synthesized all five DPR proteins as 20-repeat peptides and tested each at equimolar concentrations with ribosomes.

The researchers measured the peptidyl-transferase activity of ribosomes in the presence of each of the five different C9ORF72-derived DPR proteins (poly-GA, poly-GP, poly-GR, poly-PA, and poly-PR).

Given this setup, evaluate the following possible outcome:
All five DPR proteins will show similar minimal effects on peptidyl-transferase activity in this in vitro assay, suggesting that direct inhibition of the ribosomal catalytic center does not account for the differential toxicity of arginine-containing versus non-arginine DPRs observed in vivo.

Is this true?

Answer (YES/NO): NO